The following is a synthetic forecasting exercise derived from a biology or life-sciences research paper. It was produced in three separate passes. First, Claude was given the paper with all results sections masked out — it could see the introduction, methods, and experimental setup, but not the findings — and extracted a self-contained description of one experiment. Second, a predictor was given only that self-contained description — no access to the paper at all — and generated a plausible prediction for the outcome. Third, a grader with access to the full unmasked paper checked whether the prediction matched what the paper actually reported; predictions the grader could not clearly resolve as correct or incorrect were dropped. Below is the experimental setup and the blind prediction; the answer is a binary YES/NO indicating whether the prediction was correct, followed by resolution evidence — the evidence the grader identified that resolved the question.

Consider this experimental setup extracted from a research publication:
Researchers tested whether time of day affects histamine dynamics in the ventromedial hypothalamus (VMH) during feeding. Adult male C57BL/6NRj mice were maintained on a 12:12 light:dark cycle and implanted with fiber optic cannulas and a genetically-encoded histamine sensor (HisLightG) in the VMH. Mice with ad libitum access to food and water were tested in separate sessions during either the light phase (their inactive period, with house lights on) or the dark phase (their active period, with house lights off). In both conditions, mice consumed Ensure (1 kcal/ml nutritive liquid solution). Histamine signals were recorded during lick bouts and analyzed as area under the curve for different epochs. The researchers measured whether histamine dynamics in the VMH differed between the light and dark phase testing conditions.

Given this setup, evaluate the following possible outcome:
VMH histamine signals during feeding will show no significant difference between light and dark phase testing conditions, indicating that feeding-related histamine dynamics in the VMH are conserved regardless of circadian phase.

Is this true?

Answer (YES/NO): YES